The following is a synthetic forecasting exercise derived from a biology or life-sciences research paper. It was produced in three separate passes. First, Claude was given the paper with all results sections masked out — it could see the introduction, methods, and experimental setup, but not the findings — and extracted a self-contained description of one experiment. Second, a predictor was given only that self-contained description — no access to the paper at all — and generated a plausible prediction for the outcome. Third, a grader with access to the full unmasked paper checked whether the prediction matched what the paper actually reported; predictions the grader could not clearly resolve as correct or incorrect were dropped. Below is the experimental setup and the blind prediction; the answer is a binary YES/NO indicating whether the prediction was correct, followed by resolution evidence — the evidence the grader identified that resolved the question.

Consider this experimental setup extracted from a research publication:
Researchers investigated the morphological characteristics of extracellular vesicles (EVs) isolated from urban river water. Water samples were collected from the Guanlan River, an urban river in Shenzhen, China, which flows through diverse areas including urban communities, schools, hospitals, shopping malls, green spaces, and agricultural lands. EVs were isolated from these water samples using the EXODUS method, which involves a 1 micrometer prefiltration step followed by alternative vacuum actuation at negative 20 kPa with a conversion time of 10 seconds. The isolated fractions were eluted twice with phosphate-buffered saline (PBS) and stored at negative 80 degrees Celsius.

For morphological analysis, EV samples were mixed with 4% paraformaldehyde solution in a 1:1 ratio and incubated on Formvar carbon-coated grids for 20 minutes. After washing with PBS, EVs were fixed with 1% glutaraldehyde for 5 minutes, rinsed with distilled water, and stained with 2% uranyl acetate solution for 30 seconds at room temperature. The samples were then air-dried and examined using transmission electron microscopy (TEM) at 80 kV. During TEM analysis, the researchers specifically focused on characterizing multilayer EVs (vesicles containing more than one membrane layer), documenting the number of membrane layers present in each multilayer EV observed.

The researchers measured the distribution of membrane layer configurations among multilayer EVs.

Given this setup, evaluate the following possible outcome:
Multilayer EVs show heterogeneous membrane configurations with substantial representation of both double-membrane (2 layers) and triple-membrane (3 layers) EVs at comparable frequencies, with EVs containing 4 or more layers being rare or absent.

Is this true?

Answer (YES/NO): NO